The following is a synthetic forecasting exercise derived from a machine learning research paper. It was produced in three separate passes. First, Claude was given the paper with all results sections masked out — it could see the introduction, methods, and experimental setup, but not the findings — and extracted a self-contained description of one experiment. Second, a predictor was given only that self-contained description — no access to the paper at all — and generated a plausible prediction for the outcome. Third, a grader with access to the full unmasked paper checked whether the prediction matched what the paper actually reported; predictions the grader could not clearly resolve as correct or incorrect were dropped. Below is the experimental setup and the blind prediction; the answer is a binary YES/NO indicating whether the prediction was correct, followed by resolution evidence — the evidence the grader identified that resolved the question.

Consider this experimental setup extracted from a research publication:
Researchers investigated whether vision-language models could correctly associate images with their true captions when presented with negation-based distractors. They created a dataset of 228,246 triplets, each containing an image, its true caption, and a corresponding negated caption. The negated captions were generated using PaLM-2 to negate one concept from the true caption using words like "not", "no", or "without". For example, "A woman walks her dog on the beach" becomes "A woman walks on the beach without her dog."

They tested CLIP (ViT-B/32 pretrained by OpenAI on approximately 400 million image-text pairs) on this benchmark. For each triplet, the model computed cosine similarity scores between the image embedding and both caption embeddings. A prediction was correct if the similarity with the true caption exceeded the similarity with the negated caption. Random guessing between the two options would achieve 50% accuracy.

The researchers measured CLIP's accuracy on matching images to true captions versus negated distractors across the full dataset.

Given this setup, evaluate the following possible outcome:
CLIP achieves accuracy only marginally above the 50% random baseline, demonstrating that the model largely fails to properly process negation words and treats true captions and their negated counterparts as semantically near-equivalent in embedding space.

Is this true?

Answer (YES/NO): NO